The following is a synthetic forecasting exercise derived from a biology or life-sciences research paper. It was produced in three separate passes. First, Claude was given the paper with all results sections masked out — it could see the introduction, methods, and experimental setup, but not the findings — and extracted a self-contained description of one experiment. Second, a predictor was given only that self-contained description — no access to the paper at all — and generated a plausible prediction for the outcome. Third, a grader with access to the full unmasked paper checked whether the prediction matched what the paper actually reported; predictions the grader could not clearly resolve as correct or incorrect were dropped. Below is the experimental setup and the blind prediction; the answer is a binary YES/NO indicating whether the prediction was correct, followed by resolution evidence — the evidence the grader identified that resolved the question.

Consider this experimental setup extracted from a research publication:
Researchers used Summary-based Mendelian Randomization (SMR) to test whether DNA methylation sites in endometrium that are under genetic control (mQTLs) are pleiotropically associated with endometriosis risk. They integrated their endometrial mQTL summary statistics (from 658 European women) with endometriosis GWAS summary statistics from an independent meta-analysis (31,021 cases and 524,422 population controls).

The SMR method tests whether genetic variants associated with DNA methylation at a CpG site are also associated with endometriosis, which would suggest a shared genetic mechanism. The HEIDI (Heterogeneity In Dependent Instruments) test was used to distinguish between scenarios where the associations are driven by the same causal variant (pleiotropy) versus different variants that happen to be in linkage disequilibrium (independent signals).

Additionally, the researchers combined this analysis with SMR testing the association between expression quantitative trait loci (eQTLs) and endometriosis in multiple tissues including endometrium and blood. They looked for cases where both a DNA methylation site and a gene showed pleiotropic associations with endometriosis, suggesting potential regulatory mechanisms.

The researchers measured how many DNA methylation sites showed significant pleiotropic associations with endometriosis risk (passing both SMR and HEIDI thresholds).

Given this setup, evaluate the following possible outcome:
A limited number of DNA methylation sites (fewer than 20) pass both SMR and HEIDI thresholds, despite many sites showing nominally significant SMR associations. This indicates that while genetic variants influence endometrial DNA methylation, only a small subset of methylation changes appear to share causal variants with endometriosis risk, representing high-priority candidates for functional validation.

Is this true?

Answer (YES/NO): NO